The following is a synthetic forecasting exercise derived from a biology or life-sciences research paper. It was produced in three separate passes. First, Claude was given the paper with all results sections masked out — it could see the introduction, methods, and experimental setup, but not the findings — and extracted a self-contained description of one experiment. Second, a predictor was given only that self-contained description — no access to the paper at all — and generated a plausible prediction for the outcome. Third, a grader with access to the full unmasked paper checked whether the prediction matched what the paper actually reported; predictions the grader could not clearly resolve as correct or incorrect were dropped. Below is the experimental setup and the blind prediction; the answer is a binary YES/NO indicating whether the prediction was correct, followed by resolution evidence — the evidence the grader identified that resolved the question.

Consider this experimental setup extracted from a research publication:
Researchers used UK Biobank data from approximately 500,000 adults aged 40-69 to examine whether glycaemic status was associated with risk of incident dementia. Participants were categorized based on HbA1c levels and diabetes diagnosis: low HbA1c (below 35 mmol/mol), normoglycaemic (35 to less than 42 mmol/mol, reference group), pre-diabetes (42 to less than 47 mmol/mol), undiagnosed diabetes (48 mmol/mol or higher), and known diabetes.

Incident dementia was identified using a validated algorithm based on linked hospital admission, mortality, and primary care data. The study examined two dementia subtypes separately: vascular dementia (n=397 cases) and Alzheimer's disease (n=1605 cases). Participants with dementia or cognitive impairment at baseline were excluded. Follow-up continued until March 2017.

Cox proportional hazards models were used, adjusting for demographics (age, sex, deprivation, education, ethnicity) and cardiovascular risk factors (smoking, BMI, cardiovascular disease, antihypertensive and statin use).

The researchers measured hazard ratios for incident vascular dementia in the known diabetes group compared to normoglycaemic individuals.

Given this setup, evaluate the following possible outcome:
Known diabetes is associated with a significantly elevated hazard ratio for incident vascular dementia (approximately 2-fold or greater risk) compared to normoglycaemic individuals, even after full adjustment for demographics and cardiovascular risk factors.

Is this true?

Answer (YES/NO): NO